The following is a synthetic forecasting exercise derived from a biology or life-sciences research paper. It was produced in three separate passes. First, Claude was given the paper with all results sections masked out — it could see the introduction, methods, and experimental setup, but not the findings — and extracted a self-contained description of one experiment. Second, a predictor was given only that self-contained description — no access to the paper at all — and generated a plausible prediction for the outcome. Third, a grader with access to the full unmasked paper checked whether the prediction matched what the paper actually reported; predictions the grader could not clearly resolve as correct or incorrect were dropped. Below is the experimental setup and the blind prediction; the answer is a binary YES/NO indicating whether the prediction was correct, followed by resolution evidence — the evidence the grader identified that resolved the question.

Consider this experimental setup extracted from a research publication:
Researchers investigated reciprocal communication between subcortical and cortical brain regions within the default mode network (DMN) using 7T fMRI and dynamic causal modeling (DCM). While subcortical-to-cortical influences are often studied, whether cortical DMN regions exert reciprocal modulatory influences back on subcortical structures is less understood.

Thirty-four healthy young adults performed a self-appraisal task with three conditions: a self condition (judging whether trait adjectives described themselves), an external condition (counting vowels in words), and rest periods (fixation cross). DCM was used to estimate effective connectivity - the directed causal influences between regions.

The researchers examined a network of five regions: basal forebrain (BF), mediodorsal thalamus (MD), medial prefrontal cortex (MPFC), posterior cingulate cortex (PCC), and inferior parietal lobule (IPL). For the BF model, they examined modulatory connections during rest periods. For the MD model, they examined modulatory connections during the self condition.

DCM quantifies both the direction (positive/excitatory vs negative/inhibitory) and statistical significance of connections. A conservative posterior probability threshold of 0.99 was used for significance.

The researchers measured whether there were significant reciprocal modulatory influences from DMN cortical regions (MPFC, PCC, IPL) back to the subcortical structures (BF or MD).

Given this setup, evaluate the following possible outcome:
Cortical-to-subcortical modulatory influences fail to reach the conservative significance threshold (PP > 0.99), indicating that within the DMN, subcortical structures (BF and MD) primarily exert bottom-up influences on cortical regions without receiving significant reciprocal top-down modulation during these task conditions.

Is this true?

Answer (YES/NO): NO